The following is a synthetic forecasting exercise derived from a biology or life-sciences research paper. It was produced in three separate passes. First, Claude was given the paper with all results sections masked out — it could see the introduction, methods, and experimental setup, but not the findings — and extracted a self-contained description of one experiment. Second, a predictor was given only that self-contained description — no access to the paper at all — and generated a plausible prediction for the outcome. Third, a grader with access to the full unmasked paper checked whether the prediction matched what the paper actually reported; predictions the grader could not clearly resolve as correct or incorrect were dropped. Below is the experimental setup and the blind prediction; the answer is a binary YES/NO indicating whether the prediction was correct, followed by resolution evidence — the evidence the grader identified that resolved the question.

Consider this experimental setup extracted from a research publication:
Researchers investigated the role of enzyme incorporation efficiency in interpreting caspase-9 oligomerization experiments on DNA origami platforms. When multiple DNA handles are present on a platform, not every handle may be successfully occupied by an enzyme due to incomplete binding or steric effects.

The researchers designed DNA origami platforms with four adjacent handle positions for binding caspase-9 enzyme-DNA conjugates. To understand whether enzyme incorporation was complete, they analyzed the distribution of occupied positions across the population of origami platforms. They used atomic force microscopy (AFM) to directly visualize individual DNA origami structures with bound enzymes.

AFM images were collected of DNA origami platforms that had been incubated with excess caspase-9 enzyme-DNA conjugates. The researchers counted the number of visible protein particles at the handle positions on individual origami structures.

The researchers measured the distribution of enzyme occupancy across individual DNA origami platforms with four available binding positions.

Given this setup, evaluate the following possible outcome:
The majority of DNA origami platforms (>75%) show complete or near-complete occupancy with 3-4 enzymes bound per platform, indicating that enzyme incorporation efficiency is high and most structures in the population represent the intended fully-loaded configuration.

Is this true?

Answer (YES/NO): NO